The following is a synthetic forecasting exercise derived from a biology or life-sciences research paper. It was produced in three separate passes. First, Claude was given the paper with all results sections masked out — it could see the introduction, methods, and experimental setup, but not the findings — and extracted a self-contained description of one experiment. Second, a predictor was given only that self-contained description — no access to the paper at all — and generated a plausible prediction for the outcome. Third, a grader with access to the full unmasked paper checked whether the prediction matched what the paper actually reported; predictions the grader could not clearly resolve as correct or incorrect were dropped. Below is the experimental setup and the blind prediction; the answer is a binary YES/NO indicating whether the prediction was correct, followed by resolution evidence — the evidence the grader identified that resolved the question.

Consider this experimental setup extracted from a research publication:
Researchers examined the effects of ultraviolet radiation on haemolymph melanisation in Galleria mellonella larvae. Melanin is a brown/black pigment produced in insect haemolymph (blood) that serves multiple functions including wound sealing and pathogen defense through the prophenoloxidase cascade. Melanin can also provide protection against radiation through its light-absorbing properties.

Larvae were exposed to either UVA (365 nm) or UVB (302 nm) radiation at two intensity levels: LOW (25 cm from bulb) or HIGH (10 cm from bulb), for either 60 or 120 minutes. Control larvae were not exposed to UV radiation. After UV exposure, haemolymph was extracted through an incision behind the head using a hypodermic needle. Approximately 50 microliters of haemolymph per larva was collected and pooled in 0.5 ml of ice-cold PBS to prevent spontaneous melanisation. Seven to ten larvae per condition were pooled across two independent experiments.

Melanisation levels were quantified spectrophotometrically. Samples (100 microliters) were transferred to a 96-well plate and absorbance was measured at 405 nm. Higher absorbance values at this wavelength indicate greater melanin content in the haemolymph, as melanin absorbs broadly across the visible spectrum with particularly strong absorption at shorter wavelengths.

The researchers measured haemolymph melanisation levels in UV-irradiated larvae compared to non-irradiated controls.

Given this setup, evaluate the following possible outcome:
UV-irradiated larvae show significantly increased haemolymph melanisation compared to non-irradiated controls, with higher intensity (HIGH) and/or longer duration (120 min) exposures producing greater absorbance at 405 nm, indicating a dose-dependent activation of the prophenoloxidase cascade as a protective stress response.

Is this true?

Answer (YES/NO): YES